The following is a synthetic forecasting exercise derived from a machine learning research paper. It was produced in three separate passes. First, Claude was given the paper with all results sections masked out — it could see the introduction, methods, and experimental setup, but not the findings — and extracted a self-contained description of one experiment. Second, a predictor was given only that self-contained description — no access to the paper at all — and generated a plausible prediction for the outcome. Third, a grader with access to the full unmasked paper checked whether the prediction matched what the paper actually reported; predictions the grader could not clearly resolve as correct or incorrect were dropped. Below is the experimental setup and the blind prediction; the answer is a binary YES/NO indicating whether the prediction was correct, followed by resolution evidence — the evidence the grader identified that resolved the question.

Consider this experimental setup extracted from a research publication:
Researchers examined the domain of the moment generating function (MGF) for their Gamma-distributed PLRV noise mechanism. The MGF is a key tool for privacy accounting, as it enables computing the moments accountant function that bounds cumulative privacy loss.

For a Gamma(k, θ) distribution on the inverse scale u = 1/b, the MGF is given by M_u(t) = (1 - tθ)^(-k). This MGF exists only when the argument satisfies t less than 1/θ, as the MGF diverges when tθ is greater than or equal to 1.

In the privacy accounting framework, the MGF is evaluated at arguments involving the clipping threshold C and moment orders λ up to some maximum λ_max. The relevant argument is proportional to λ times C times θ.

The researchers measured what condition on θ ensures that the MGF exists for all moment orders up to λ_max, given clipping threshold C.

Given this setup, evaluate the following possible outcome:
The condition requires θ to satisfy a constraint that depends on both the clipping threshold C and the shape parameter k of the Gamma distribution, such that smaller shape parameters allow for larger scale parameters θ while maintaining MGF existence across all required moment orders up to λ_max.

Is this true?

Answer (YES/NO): NO